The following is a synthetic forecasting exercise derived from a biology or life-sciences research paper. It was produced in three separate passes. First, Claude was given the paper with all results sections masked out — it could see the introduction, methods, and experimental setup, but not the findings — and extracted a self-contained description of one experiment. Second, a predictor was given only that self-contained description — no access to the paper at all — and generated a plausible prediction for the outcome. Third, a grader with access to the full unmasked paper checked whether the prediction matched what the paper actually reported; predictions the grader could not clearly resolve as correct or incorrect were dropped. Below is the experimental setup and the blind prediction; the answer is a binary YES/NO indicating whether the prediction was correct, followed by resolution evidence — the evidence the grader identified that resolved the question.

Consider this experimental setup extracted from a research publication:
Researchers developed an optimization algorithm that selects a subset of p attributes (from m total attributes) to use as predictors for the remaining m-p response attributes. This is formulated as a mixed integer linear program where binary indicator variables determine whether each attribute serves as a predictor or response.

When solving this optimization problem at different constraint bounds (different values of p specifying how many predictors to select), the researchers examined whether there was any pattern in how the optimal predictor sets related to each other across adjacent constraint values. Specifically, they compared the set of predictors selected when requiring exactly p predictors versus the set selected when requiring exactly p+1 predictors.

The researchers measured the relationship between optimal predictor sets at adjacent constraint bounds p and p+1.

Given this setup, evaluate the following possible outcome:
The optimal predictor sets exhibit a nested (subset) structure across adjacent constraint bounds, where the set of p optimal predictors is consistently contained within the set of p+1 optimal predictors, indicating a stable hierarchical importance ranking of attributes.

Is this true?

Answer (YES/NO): NO